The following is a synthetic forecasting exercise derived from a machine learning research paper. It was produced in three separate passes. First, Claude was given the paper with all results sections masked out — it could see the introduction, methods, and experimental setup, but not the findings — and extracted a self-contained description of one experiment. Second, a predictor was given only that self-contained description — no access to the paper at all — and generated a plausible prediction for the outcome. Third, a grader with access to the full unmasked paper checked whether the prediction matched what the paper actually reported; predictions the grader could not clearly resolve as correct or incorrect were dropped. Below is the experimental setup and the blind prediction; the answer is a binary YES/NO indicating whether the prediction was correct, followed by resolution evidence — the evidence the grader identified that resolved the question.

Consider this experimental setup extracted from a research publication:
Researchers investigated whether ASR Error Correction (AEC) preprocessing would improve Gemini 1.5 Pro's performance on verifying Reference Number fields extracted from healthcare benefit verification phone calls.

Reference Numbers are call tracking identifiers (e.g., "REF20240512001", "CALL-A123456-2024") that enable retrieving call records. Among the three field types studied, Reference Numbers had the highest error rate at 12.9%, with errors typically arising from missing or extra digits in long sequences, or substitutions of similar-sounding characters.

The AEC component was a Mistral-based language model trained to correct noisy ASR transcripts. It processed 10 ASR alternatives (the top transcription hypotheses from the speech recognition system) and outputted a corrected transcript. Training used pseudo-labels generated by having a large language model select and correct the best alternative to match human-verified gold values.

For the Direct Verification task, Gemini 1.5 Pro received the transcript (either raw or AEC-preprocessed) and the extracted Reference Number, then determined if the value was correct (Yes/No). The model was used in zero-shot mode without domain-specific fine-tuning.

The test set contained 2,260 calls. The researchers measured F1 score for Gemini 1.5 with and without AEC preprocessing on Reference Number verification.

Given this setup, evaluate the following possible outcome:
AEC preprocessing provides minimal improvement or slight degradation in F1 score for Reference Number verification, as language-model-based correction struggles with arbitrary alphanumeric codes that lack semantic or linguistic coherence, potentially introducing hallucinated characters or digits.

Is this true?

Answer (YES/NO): YES